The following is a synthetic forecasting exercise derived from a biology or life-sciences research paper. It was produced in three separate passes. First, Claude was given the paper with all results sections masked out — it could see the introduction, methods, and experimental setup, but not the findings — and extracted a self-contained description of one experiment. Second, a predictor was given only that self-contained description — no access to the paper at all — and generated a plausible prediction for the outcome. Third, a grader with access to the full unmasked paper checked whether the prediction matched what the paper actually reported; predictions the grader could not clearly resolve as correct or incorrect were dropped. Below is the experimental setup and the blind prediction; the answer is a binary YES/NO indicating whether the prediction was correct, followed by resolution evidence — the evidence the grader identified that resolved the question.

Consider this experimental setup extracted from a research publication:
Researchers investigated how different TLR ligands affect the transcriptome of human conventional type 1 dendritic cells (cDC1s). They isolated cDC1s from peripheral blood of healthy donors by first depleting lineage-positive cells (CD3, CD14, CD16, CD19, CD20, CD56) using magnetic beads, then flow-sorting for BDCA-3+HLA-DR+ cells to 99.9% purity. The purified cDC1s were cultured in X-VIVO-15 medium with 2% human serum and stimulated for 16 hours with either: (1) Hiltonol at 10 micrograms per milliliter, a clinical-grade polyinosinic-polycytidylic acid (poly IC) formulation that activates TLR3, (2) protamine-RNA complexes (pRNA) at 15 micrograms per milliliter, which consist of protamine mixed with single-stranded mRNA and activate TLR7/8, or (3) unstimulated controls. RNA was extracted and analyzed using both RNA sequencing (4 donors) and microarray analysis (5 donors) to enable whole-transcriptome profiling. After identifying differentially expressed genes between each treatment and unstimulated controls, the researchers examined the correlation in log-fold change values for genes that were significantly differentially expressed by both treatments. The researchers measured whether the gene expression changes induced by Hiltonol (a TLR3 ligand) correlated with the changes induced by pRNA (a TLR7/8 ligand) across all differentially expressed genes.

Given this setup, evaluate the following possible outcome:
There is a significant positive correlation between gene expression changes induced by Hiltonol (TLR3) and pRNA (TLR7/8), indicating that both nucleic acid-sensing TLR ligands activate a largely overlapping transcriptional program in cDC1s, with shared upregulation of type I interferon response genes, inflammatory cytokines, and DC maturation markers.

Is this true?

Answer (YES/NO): YES